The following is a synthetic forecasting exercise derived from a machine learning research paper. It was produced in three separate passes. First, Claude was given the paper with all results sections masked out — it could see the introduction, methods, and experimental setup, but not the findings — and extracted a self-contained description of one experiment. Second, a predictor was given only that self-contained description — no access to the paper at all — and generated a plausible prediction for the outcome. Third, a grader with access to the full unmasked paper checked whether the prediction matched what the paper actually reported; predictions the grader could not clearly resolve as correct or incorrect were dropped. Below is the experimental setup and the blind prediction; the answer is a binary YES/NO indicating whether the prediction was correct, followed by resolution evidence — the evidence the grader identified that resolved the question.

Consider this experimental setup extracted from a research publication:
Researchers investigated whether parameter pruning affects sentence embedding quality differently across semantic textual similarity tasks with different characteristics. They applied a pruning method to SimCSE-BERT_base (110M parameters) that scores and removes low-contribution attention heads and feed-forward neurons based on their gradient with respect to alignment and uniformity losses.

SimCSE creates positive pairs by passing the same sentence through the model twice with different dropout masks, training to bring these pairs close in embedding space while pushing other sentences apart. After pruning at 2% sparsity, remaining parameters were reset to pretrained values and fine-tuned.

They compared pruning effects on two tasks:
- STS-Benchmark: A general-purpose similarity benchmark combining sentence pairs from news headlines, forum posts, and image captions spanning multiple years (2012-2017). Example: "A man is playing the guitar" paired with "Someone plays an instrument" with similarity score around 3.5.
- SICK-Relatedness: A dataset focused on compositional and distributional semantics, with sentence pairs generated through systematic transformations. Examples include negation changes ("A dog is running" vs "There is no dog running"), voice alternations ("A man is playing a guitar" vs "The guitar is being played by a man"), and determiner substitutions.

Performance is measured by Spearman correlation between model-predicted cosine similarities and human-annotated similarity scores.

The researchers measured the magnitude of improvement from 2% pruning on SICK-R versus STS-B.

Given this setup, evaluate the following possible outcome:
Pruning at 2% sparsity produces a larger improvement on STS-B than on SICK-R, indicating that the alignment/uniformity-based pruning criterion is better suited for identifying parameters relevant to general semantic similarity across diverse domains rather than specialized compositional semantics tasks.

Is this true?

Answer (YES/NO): NO